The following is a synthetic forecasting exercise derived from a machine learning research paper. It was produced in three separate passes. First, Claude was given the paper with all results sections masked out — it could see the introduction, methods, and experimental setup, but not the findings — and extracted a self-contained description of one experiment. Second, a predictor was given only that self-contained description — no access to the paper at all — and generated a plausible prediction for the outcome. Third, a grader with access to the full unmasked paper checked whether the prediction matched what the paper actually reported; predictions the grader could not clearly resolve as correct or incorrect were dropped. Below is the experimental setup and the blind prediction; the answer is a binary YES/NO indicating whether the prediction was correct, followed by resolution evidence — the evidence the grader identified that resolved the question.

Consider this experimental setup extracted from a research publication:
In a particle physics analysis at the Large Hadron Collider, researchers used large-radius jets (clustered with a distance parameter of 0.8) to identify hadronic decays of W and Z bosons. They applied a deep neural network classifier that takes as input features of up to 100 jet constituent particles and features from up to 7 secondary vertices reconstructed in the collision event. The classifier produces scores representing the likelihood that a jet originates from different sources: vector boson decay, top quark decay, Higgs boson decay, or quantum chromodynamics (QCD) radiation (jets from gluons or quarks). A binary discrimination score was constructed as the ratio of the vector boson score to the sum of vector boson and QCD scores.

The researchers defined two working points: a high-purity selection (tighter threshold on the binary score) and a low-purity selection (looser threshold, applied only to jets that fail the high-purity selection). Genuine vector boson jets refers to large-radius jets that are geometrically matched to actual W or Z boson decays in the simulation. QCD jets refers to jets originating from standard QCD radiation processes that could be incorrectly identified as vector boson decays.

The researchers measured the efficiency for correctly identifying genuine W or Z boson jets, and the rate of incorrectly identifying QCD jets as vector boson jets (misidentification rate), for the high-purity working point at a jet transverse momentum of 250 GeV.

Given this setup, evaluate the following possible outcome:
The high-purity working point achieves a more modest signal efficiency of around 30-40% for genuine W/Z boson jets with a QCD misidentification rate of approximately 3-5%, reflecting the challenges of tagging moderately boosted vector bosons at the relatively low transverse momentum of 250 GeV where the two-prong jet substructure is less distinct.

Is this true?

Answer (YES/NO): NO